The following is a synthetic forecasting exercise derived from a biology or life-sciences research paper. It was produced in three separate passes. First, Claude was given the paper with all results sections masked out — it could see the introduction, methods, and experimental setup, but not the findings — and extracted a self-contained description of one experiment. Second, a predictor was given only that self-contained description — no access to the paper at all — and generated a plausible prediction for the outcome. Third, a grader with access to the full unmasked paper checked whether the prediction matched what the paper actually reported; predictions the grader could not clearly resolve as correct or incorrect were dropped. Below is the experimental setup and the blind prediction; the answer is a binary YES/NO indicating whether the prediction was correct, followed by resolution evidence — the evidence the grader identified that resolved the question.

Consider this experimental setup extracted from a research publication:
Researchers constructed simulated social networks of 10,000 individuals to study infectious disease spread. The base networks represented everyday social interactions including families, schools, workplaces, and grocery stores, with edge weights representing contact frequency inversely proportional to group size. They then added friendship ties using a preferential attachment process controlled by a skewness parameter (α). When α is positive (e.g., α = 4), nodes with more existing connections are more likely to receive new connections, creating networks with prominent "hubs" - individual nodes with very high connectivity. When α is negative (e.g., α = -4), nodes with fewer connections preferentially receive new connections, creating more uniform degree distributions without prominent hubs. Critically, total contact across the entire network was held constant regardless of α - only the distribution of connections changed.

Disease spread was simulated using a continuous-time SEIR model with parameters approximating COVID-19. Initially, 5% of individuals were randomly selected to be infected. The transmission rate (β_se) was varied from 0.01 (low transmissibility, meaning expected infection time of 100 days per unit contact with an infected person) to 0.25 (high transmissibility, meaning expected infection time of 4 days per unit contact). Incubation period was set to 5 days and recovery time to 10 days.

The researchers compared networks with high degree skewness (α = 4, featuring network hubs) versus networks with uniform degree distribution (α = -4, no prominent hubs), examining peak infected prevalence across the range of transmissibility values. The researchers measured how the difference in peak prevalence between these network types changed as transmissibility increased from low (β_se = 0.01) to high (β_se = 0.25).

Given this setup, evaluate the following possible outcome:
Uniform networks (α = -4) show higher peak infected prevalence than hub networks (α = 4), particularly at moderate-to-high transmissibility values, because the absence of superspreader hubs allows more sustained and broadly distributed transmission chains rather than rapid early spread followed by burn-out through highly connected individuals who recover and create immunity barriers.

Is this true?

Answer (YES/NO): NO